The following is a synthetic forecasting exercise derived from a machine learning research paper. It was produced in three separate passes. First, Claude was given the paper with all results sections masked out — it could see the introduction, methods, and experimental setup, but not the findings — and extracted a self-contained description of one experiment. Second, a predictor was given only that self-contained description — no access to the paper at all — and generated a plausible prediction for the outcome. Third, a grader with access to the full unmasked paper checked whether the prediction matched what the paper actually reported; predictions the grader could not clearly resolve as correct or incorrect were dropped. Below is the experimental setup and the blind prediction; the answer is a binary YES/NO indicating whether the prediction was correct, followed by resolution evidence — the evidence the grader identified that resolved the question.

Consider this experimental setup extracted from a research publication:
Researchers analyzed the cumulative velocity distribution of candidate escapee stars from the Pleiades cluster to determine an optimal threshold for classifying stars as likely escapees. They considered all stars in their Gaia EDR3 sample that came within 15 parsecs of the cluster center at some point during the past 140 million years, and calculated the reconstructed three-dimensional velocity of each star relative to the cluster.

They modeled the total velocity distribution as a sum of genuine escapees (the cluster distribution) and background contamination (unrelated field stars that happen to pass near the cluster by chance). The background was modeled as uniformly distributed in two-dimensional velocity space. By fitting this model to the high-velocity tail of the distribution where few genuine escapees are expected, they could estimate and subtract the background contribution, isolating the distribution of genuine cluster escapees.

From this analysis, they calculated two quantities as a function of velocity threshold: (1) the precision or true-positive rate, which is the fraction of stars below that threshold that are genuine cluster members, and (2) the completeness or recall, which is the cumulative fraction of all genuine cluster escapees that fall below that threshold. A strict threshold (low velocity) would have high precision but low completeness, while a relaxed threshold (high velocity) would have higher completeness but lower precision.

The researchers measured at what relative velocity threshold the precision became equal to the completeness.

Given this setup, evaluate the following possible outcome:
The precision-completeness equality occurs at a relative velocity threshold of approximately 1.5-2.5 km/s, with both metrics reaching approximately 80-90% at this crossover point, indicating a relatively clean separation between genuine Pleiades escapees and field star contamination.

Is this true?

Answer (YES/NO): NO